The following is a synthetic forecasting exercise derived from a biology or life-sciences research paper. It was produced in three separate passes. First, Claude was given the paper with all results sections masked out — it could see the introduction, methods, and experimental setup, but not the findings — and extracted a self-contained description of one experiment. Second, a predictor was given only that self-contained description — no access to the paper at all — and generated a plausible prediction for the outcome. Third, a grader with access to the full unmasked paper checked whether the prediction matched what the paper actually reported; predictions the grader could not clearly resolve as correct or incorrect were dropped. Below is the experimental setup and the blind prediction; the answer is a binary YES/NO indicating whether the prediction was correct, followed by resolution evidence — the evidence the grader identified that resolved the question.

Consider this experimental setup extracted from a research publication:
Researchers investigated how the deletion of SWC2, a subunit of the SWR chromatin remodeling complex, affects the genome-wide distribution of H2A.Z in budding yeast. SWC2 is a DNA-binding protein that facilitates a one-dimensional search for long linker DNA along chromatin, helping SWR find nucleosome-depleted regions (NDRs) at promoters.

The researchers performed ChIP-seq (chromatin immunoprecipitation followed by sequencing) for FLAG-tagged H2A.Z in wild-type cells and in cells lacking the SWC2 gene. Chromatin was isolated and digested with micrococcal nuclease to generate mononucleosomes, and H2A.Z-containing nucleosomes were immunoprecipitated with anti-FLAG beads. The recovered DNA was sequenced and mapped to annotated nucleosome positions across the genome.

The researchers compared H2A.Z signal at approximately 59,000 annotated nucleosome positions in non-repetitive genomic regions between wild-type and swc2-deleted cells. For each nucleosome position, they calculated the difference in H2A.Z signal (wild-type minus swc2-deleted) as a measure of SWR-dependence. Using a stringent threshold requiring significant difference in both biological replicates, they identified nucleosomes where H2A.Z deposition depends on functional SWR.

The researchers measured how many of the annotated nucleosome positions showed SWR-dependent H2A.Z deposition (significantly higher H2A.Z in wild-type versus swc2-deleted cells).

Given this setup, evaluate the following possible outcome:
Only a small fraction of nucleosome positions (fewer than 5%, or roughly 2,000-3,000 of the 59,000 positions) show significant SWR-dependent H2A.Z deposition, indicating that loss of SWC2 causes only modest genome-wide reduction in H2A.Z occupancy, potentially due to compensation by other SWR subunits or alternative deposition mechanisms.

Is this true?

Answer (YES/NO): NO